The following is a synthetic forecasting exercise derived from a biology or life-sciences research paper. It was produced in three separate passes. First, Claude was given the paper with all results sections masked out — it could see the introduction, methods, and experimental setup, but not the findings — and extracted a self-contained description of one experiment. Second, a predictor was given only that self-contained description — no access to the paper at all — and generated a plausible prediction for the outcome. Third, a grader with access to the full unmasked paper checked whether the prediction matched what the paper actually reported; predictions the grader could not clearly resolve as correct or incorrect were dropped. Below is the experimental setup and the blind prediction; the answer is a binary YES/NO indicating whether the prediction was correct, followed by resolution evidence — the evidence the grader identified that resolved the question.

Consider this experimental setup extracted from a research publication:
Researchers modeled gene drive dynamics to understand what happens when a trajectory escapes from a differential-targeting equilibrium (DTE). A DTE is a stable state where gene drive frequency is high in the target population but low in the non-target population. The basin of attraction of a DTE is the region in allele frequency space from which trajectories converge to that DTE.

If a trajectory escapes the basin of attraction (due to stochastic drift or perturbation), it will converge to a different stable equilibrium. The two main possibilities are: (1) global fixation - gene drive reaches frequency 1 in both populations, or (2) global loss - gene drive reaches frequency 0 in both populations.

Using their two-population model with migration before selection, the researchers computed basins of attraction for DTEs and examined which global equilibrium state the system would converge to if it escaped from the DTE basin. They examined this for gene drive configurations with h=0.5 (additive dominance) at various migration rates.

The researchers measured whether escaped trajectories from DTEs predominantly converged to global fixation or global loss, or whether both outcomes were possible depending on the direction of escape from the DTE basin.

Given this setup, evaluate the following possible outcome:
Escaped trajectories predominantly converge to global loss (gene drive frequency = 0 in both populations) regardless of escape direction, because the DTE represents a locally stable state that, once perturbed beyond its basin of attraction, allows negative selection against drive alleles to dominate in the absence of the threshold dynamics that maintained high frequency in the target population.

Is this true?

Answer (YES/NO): NO